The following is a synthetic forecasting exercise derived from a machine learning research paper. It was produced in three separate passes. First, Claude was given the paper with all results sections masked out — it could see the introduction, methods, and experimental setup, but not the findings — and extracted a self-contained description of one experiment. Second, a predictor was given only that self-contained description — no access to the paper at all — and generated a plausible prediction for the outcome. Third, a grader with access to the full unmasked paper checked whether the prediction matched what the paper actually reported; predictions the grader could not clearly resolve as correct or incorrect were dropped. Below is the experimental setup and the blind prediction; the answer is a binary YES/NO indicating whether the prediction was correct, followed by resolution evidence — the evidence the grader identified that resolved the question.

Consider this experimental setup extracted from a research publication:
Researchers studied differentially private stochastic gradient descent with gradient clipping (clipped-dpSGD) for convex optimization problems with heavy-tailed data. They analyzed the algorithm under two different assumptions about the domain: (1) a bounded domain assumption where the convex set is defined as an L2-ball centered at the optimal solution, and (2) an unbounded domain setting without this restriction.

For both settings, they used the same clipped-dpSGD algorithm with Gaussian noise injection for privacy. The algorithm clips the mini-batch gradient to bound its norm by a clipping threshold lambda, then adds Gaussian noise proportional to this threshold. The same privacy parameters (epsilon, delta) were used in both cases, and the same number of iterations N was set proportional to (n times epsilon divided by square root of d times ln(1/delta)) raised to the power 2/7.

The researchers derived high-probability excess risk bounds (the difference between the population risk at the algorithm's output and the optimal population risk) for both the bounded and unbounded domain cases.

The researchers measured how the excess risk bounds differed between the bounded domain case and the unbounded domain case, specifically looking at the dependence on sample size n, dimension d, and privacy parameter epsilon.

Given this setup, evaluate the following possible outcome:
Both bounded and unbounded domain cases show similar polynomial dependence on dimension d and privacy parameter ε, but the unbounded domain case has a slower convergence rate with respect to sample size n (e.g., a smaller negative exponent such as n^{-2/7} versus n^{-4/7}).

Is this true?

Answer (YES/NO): NO